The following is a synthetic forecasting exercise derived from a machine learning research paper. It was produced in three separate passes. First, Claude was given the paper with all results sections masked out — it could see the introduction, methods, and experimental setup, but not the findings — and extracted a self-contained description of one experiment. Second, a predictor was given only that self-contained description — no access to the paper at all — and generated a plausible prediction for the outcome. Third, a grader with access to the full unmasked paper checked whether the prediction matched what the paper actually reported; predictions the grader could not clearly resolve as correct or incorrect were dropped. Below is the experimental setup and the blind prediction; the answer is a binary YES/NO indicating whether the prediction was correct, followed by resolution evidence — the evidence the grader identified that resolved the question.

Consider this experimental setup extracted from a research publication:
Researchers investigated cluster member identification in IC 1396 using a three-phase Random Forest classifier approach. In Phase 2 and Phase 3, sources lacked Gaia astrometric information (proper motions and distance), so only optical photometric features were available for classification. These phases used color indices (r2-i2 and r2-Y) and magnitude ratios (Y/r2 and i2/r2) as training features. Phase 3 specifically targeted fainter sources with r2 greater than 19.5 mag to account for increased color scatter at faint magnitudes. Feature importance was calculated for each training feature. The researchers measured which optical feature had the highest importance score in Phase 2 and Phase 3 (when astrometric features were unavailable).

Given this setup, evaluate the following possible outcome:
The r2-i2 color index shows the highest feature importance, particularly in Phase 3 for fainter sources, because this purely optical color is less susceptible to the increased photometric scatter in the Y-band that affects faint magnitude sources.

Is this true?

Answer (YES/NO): NO